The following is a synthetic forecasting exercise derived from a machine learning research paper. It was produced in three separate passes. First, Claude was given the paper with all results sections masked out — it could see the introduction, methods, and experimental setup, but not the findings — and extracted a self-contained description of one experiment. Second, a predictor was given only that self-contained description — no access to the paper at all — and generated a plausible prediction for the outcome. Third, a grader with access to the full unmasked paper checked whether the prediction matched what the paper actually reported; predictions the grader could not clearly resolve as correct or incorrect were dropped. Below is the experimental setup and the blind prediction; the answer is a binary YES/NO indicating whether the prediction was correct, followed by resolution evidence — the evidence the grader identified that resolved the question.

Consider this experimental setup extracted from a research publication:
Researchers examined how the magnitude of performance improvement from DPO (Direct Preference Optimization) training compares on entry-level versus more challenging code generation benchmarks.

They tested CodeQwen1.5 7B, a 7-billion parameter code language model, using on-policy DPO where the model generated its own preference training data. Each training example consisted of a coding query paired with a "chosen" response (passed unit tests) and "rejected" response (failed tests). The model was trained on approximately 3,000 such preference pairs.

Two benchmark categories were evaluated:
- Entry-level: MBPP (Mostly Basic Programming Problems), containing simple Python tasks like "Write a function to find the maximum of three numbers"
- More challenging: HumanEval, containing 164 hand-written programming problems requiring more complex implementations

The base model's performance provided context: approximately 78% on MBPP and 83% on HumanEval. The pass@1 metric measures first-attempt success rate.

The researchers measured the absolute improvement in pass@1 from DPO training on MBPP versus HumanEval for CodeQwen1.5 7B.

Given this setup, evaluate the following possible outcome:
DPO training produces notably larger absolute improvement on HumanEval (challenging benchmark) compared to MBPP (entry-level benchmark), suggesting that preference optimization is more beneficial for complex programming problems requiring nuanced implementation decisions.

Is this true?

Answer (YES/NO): YES